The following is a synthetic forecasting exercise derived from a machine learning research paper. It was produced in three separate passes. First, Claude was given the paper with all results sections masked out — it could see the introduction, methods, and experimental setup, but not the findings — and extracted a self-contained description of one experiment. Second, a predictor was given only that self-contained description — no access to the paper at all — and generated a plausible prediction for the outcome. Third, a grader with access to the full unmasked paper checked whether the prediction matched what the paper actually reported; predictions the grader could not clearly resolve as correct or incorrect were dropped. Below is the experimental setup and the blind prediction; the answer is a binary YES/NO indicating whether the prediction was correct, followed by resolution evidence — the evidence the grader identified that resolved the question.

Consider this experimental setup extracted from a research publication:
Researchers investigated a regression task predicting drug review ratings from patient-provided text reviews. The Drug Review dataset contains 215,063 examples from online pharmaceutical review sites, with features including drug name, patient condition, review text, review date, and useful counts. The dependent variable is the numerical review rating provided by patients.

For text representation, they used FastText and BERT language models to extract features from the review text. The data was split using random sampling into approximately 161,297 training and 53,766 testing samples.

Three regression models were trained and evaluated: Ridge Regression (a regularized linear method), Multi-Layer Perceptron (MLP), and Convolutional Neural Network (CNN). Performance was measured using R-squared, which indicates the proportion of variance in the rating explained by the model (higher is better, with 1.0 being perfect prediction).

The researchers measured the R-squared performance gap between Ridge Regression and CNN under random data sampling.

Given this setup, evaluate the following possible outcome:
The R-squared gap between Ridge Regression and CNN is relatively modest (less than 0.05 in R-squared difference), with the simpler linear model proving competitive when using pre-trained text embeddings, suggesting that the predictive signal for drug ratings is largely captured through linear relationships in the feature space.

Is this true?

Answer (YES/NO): NO